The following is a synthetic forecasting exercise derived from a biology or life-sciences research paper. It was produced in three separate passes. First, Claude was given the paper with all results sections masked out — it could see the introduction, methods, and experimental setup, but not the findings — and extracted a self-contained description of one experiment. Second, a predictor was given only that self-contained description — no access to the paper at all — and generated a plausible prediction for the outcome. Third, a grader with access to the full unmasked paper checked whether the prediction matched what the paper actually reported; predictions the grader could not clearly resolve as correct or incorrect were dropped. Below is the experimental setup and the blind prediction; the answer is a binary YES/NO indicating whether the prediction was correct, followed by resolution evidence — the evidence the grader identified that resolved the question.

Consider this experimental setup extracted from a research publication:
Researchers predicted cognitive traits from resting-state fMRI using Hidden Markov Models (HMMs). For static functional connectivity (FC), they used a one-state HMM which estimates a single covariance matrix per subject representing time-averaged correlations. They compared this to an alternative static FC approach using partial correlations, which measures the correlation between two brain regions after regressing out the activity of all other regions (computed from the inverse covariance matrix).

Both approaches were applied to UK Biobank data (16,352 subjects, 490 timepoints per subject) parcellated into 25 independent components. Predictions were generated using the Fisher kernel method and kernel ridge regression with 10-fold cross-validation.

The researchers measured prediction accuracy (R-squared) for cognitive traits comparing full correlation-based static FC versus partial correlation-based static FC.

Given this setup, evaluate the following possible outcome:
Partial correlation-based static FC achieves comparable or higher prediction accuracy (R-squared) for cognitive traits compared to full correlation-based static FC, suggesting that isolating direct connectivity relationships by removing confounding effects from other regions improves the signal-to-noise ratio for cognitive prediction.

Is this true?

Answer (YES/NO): YES